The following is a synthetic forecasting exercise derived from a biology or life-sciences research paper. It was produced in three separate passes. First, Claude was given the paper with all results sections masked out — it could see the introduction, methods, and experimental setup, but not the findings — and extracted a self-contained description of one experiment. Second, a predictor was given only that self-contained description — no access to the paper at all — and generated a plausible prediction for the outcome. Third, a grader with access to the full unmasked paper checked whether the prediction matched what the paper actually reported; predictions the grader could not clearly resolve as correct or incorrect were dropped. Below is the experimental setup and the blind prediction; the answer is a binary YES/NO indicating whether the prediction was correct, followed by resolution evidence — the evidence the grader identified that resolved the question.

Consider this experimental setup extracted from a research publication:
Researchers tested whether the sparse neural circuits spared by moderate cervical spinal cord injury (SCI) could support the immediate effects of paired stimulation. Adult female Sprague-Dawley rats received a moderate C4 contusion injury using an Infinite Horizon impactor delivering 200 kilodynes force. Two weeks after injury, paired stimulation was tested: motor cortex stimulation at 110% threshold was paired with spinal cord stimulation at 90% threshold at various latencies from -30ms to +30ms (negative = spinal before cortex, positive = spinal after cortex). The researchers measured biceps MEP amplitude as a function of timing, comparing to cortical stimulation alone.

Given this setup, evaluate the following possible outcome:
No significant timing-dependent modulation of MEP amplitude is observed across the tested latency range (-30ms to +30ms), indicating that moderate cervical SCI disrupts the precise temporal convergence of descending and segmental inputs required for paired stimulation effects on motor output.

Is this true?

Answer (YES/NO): NO